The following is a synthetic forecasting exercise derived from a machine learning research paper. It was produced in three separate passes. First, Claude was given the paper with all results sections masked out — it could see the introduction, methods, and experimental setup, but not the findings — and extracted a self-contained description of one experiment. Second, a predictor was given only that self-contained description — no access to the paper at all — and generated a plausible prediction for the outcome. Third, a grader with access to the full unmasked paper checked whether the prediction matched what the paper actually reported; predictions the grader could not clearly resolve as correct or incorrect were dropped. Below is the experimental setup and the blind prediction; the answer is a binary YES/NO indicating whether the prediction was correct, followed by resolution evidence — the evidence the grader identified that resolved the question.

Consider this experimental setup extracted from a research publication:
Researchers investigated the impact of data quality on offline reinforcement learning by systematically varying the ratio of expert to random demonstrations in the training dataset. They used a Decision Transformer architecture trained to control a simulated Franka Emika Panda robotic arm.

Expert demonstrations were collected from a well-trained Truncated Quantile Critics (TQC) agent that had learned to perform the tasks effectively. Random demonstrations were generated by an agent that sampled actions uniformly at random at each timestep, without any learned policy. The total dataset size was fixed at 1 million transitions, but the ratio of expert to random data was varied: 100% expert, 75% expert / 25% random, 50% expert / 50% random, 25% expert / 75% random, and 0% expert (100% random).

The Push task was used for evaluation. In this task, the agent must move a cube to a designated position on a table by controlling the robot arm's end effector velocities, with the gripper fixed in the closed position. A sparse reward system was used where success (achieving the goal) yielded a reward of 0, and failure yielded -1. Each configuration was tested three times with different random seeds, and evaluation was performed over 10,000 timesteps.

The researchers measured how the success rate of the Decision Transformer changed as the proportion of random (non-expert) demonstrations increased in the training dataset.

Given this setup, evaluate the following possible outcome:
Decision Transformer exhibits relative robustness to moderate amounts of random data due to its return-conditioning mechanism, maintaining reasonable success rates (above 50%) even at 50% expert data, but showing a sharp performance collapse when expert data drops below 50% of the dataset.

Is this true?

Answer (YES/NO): NO